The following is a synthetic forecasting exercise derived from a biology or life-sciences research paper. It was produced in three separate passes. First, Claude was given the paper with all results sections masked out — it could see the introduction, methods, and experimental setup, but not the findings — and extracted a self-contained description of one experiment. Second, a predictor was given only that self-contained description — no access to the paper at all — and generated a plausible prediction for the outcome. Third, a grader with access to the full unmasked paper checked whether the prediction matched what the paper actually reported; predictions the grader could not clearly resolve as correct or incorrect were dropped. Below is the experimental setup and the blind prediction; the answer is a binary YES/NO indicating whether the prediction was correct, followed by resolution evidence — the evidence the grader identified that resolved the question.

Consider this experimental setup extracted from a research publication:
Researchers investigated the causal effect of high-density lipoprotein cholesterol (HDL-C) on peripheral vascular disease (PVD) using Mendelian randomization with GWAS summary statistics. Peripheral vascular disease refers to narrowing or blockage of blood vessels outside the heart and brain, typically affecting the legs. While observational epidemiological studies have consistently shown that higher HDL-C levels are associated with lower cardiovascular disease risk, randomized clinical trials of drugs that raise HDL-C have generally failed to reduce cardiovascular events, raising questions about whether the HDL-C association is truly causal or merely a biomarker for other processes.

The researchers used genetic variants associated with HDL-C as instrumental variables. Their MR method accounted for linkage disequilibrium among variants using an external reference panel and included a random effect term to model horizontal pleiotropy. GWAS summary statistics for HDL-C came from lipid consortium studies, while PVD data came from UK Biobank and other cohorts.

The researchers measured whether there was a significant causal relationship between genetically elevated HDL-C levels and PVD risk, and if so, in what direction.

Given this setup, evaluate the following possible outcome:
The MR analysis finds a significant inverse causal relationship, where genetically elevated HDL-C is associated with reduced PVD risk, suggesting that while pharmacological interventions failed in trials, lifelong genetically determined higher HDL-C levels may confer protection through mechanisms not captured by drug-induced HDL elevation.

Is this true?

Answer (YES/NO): YES